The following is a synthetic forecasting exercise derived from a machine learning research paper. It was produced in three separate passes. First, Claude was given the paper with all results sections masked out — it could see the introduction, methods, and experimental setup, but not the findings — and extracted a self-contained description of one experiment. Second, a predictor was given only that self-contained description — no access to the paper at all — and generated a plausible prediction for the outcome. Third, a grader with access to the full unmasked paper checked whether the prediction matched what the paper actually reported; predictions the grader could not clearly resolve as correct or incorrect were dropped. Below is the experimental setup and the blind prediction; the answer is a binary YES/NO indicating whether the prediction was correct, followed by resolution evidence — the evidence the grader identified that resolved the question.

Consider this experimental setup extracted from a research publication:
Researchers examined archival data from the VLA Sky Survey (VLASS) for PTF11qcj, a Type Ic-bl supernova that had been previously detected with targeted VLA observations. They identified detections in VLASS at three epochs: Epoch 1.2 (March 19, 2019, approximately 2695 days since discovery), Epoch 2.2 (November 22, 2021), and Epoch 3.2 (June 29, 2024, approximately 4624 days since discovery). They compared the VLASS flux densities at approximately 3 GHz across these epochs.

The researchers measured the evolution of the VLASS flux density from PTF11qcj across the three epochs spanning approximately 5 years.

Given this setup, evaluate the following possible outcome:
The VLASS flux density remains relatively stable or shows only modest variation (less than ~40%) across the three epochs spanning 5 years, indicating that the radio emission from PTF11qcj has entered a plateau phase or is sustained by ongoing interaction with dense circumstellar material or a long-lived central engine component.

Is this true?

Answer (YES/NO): NO